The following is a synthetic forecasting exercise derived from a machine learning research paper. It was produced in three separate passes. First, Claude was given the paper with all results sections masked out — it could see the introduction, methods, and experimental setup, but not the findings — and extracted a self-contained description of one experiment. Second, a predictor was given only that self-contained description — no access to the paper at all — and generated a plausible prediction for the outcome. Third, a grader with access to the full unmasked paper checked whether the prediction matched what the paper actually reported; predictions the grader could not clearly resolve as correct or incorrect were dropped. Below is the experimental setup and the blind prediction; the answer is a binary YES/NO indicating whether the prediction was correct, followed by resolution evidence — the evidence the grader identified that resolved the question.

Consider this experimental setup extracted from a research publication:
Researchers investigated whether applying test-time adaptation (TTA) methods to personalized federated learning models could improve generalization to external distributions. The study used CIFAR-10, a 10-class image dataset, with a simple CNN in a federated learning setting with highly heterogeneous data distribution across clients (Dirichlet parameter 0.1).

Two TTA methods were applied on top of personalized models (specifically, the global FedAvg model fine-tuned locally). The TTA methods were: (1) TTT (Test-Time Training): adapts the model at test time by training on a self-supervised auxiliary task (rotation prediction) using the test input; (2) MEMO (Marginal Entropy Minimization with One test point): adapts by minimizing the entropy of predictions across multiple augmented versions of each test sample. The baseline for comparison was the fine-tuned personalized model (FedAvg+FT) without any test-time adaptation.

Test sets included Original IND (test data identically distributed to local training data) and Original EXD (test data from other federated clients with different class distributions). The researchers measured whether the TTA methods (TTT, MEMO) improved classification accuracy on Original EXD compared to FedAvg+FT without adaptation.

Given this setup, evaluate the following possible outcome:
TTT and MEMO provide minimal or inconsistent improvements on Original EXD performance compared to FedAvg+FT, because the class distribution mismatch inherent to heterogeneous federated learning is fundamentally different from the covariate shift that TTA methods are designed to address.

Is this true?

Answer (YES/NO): YES